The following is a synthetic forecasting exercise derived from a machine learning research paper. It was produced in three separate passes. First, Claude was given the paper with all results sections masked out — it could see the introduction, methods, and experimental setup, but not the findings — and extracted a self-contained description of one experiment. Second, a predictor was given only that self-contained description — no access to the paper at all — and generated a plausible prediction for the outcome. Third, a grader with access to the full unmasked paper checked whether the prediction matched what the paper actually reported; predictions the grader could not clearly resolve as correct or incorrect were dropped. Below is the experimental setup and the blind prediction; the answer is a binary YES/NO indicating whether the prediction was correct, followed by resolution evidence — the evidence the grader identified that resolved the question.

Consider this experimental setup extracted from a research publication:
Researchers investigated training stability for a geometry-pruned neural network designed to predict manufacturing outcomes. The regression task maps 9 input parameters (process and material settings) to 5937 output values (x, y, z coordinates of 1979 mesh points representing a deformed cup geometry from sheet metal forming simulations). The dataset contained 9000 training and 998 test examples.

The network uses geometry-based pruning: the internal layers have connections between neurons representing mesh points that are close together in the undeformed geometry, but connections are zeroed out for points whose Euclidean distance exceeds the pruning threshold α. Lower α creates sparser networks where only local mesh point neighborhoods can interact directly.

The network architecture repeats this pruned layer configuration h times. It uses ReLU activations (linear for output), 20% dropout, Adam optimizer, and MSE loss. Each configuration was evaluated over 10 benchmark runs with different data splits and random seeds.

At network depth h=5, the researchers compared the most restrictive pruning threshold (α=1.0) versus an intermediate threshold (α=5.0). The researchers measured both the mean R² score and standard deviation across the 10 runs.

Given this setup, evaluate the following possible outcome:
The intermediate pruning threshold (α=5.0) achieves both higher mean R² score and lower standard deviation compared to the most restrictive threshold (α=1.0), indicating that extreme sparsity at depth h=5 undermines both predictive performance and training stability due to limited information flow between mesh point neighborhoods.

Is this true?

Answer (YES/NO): YES